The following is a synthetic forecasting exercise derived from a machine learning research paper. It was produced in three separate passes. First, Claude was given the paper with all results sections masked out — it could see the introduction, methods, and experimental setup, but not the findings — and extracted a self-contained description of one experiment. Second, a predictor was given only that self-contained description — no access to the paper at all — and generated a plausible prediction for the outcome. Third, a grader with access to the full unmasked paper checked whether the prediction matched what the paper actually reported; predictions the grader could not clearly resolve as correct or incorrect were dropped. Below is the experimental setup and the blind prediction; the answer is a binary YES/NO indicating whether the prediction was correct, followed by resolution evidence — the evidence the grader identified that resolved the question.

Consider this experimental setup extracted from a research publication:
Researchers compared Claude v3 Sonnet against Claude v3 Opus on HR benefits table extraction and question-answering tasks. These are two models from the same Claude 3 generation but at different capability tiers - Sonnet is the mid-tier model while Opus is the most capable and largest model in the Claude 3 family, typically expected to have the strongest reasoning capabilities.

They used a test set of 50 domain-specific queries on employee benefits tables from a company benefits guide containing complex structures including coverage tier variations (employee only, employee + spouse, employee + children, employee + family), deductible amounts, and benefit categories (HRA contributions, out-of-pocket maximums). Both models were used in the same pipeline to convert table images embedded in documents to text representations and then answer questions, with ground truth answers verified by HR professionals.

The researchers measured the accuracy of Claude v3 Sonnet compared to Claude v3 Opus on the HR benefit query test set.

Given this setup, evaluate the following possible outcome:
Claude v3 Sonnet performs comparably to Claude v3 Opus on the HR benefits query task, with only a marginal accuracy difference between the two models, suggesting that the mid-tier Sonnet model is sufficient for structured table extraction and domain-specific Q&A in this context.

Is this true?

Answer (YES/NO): NO